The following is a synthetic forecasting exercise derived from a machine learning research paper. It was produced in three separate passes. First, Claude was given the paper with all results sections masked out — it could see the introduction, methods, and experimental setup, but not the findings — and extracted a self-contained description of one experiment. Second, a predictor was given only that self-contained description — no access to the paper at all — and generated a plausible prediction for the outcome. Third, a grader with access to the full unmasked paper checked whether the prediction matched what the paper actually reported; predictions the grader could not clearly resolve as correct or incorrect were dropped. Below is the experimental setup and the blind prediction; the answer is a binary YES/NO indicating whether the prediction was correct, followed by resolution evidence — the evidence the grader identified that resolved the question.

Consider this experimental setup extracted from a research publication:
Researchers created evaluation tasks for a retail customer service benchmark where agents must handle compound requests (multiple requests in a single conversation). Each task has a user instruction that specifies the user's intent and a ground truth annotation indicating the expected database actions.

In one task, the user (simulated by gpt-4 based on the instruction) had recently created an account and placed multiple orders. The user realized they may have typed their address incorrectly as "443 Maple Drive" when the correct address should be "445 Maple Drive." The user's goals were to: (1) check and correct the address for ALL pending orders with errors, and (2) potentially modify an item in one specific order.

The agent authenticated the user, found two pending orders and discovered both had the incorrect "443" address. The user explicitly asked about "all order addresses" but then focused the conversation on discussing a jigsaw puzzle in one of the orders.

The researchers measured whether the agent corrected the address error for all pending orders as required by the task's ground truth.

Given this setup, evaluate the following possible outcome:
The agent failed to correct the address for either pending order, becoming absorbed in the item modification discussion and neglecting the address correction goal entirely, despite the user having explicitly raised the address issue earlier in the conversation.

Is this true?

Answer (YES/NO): NO